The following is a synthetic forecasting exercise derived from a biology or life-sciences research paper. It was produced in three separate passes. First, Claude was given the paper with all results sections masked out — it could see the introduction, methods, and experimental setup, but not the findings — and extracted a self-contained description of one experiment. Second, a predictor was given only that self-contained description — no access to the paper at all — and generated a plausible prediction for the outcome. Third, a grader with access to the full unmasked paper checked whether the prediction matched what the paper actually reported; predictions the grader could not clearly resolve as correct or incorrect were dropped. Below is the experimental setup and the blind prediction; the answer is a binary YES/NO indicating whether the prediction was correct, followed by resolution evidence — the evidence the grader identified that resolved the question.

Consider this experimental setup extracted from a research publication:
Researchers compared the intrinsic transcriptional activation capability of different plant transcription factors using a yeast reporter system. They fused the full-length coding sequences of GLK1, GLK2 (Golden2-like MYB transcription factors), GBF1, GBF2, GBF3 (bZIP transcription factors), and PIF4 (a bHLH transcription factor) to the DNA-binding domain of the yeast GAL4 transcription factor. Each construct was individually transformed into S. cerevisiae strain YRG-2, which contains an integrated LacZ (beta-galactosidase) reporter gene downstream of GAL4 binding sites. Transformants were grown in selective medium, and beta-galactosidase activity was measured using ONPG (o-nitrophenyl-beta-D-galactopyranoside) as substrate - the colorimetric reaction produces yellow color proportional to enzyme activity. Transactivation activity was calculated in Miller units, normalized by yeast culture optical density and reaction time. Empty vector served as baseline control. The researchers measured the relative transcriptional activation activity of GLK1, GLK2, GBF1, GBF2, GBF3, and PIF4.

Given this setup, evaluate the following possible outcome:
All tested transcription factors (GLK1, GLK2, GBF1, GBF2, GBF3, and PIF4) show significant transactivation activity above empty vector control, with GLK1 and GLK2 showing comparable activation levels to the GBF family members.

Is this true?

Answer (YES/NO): NO